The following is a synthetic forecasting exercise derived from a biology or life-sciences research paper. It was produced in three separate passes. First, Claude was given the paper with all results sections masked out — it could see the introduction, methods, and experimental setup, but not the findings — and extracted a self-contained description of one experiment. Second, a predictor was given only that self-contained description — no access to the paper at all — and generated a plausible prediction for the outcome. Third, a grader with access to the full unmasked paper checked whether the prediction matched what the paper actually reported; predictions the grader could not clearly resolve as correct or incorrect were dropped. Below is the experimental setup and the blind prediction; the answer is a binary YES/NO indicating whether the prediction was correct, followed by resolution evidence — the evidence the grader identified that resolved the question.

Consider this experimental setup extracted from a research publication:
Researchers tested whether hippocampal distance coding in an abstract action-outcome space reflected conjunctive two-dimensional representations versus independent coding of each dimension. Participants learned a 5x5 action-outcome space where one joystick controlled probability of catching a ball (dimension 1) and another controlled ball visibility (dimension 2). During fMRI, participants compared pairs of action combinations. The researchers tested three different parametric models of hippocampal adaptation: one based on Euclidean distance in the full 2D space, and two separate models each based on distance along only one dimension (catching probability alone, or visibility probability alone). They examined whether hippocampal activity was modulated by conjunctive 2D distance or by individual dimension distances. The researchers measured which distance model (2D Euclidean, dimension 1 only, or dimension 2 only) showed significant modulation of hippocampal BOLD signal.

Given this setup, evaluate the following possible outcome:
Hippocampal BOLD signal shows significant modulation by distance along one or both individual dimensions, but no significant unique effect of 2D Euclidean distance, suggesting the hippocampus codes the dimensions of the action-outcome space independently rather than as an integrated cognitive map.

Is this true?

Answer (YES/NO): NO